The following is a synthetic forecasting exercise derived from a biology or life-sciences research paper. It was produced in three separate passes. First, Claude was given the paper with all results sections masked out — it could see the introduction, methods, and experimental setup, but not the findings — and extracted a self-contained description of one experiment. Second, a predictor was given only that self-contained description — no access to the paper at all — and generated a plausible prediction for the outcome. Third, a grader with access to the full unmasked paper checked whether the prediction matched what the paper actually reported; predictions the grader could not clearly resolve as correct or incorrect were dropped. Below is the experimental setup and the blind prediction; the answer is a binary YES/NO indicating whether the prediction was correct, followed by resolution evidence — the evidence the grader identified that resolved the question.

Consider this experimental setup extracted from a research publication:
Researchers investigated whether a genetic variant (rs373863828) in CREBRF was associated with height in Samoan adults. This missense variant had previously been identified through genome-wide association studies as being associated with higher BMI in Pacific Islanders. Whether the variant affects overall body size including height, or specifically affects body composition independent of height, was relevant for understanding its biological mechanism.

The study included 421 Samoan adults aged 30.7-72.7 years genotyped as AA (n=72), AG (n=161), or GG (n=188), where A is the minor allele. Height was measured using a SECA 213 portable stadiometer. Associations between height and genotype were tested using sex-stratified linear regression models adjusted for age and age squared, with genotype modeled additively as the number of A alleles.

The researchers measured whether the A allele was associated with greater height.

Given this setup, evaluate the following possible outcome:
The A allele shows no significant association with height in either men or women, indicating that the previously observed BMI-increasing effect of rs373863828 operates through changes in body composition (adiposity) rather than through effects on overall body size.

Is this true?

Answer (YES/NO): NO